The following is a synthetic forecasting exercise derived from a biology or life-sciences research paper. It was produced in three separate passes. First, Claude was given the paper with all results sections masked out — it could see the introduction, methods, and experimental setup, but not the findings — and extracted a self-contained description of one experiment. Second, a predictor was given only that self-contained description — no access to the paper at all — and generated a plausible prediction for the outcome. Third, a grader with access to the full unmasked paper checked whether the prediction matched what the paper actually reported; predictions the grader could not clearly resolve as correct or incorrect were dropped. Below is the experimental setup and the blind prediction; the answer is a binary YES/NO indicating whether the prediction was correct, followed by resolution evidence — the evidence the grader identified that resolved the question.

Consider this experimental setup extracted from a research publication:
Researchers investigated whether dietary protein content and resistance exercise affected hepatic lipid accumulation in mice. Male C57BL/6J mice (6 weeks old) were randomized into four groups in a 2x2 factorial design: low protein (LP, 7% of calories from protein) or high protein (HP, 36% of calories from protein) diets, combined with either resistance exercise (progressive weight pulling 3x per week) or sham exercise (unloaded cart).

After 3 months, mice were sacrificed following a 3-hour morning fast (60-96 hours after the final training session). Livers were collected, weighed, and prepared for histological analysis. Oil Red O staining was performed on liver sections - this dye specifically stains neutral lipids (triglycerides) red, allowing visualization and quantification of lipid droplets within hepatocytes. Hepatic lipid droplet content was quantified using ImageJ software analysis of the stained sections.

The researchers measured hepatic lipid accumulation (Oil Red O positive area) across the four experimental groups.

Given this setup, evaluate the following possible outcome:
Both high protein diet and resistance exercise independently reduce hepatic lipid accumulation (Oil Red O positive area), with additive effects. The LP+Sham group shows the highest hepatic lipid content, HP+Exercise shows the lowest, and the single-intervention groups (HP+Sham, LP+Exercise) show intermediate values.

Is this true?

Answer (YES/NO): NO